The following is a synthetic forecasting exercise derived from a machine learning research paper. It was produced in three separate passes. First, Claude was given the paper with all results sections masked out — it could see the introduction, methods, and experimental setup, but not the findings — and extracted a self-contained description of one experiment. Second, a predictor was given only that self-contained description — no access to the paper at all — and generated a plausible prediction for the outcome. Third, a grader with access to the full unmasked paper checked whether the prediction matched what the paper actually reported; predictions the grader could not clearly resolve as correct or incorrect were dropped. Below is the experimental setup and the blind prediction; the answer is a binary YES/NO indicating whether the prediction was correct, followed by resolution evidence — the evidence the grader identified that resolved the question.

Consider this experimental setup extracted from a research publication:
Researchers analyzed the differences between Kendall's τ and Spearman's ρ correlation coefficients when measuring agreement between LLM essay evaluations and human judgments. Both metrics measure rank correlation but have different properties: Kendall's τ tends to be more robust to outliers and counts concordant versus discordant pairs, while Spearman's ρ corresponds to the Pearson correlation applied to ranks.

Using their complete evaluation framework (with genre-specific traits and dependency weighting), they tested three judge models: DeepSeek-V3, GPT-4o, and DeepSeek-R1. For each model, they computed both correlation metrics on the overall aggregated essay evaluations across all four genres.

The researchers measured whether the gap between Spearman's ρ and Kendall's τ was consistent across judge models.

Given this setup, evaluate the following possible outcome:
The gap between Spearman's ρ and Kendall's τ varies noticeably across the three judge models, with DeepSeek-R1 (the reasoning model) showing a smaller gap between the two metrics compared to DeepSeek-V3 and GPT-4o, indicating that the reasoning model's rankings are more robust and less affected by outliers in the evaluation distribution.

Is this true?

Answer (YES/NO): NO